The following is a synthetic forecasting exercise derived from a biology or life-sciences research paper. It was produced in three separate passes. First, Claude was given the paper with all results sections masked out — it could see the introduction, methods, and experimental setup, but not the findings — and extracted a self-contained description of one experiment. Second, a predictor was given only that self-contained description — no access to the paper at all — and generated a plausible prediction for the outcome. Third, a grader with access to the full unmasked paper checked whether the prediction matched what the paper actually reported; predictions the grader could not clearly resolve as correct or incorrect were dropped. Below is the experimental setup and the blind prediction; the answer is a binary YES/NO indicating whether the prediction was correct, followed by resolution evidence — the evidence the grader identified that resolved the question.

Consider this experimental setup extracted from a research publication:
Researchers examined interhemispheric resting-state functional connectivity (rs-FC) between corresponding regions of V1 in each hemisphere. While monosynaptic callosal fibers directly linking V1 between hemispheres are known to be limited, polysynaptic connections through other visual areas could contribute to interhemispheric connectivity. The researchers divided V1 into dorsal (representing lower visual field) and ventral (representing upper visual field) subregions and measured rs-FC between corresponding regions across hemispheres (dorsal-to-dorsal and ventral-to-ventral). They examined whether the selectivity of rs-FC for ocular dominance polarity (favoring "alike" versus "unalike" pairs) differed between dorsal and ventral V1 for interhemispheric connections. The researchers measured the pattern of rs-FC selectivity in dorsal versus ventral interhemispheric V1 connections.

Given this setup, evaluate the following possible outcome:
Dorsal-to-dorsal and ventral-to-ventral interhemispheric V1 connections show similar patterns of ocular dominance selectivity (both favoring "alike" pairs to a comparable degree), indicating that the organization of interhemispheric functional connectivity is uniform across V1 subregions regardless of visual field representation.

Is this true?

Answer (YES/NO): NO